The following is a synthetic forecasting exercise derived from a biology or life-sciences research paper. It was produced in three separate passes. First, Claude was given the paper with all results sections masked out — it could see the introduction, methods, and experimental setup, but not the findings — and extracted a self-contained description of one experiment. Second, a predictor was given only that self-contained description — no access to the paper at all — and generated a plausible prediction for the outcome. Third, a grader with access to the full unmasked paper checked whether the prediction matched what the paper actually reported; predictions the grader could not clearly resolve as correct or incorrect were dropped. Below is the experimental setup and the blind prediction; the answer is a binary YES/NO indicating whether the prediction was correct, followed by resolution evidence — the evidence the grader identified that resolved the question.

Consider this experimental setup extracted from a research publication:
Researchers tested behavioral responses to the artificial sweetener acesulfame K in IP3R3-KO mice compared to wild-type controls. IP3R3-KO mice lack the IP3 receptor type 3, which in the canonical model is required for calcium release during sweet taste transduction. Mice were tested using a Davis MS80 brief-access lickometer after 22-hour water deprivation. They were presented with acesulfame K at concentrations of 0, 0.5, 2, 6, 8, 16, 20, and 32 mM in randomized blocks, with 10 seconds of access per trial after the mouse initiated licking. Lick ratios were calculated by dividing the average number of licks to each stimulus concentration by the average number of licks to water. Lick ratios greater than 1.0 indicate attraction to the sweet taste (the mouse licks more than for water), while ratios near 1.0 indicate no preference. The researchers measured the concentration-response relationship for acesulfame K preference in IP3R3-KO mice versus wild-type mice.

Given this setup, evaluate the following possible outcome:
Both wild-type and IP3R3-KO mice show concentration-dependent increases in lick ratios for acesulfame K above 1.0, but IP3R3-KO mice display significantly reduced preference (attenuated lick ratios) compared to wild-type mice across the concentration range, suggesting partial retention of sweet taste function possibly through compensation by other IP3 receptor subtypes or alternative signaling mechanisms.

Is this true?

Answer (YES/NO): NO